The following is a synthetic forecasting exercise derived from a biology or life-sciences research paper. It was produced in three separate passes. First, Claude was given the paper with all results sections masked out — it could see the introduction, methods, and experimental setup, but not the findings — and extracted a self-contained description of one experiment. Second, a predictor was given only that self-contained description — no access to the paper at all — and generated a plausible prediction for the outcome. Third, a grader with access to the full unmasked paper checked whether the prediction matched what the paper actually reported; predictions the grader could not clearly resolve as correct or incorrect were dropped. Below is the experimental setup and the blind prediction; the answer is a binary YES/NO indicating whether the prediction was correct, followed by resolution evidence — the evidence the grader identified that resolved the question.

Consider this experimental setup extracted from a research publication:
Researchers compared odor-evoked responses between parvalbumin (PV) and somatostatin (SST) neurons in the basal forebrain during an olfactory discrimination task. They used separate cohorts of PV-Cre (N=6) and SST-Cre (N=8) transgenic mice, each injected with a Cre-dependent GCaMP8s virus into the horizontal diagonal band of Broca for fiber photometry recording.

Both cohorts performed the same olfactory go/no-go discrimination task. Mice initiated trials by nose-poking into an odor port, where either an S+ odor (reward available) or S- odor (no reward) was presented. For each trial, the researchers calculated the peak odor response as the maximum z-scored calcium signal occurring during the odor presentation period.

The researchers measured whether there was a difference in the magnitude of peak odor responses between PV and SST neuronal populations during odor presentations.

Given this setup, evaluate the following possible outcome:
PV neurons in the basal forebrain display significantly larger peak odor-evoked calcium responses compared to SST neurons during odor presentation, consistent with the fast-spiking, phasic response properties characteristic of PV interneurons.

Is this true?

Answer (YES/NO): NO